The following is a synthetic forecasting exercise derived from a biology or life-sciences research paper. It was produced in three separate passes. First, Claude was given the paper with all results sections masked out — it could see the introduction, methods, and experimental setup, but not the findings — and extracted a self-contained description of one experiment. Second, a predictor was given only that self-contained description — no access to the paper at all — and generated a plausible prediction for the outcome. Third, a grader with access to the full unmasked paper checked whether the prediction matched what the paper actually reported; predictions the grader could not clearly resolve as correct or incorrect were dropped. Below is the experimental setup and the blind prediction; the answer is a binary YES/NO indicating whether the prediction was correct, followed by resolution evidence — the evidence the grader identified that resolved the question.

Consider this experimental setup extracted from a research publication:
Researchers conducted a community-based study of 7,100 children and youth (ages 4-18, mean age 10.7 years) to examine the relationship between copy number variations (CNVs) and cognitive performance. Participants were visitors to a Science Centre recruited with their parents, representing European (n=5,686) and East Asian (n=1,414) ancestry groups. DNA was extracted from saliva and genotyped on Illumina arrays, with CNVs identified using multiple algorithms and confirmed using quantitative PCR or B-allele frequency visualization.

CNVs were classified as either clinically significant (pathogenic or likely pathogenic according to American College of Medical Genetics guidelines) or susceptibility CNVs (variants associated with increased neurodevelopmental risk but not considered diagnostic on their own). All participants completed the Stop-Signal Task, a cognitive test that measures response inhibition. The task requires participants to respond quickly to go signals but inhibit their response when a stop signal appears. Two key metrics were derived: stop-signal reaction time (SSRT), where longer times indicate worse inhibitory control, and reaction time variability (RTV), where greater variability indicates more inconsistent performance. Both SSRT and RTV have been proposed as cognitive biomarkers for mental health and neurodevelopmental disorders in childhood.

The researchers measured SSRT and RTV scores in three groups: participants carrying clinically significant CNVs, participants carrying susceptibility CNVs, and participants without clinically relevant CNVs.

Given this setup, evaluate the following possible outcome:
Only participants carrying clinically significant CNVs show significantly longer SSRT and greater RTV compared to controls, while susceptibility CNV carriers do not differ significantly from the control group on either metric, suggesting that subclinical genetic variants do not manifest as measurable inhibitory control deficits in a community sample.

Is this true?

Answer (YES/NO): NO